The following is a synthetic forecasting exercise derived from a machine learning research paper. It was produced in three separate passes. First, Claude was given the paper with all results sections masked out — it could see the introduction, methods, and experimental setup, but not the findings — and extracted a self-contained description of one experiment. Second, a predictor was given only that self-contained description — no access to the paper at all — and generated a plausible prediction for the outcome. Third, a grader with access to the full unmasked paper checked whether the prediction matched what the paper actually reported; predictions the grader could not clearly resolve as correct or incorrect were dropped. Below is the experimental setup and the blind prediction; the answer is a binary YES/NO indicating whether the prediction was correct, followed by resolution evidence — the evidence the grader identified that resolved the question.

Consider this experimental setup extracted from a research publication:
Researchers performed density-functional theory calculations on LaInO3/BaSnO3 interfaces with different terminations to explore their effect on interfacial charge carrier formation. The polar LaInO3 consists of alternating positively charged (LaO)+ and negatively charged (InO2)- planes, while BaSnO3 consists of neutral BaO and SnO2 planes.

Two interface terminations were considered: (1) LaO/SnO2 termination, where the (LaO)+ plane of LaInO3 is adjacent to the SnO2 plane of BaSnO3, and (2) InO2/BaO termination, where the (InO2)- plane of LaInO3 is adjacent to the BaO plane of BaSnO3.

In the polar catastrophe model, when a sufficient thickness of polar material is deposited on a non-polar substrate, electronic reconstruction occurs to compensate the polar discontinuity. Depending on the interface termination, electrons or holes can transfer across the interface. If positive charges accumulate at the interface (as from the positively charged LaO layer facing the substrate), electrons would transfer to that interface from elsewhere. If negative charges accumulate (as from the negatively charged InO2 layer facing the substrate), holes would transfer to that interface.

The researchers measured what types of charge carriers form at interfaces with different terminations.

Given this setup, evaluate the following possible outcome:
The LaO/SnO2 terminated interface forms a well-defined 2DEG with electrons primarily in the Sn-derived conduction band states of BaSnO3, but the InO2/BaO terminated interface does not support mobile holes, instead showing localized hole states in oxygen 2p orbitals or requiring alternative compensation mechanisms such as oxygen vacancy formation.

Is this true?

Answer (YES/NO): NO